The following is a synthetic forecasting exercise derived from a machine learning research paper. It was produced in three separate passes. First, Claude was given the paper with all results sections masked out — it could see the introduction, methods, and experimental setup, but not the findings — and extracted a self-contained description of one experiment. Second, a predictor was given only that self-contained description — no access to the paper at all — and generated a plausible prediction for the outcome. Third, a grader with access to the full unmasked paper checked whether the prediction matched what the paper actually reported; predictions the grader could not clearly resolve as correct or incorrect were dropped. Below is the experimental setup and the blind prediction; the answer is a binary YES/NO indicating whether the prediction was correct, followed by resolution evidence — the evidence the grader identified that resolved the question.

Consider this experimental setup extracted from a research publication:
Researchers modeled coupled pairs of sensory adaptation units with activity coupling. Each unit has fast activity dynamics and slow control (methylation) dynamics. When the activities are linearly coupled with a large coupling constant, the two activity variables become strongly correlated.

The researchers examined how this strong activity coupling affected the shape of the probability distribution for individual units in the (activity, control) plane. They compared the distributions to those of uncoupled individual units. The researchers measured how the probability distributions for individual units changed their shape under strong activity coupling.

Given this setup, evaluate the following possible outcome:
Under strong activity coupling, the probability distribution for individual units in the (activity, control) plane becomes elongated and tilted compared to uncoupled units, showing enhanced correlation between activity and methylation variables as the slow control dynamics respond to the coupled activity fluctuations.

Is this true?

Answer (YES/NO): NO